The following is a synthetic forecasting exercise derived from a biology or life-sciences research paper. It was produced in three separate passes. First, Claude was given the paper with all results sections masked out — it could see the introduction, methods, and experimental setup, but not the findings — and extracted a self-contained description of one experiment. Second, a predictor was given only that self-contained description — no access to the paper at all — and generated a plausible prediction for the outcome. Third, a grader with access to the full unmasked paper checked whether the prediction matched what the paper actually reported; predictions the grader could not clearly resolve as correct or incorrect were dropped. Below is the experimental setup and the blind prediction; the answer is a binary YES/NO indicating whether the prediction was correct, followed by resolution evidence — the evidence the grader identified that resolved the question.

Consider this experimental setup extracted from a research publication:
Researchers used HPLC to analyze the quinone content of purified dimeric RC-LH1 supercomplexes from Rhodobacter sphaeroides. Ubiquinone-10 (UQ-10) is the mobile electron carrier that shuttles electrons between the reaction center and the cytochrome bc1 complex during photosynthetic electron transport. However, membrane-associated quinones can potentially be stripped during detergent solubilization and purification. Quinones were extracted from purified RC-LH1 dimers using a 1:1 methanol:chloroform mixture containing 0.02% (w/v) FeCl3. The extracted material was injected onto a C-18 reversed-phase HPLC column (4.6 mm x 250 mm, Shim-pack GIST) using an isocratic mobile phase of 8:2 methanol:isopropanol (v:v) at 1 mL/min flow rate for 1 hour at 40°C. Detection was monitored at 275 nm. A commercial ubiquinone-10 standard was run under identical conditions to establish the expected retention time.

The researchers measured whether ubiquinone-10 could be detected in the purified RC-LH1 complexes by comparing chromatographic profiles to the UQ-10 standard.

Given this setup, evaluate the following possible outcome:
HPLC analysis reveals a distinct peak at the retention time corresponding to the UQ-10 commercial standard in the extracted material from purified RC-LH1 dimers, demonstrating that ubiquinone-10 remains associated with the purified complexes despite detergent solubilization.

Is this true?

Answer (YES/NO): YES